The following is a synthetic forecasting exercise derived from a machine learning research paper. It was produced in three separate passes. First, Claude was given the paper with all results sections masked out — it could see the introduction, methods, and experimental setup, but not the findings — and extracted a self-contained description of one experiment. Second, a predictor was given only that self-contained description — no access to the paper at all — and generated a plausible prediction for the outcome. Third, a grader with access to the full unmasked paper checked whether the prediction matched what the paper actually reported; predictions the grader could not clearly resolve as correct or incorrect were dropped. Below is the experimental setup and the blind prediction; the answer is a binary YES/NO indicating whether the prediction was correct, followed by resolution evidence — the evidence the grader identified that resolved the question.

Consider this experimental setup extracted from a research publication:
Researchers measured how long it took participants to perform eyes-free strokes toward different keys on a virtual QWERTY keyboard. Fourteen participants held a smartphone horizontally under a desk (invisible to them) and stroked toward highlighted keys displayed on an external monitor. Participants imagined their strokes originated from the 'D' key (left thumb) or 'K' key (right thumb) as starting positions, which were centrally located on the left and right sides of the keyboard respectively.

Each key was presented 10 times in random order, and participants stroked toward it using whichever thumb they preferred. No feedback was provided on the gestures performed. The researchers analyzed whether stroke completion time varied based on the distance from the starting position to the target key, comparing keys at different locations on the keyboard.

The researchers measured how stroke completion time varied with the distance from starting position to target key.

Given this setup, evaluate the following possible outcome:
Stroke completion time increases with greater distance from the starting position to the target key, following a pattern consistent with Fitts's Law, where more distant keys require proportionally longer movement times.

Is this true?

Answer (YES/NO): NO